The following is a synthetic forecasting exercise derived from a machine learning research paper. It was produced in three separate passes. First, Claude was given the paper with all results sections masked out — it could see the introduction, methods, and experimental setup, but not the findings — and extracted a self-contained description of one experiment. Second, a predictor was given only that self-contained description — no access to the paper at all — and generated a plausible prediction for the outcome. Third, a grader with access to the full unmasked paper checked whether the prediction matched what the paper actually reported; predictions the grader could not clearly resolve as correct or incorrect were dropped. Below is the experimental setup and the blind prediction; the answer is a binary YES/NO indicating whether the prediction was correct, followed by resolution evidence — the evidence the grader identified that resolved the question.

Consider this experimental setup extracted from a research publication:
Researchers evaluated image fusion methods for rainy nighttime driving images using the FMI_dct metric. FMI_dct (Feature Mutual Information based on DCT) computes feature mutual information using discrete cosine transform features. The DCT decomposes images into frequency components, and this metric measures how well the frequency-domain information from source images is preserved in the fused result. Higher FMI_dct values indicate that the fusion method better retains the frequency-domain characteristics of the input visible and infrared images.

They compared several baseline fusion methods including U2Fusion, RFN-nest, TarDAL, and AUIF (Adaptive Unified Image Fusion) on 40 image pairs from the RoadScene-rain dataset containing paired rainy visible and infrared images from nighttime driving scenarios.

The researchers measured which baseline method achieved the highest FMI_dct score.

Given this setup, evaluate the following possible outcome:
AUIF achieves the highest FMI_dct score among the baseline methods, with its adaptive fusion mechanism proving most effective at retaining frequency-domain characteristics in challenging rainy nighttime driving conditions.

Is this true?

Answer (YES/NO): YES